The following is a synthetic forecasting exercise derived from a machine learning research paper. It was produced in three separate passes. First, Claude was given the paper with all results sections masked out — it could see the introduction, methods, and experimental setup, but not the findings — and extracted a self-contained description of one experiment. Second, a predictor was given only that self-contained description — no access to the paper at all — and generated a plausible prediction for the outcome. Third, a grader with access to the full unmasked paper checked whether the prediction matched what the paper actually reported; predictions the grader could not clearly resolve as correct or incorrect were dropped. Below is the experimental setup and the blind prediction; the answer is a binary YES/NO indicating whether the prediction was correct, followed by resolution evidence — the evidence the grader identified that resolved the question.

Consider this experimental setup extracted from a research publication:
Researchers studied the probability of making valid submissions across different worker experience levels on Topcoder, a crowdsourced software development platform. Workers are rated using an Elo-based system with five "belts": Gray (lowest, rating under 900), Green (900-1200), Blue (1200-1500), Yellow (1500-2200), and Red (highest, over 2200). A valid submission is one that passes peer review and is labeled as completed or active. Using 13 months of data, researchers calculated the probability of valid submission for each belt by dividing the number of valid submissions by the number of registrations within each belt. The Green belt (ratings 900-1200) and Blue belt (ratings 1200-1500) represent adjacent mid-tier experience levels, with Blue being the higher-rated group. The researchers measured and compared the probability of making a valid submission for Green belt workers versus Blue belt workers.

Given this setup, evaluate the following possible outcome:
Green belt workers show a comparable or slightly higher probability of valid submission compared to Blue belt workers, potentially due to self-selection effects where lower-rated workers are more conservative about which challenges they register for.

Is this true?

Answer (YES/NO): YES